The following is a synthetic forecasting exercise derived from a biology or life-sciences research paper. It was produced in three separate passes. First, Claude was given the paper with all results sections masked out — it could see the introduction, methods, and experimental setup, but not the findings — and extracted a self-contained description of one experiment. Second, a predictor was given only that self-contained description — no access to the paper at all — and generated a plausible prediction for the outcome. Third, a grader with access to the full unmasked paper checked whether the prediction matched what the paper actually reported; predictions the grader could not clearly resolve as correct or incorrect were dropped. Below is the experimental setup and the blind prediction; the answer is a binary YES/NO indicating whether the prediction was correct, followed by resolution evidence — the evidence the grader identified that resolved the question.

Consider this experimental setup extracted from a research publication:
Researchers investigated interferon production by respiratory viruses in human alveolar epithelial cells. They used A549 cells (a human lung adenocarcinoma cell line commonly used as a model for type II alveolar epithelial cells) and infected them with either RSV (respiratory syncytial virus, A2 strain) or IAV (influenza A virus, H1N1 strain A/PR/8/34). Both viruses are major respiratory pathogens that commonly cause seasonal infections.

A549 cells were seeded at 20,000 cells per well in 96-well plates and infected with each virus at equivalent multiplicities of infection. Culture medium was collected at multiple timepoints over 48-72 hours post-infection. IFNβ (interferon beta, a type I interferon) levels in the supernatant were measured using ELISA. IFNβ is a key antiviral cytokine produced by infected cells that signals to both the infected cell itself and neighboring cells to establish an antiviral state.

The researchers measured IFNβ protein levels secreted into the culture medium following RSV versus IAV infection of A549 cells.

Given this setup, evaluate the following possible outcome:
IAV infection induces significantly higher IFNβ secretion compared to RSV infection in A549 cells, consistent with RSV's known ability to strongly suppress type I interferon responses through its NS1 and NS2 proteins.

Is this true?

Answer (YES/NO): NO